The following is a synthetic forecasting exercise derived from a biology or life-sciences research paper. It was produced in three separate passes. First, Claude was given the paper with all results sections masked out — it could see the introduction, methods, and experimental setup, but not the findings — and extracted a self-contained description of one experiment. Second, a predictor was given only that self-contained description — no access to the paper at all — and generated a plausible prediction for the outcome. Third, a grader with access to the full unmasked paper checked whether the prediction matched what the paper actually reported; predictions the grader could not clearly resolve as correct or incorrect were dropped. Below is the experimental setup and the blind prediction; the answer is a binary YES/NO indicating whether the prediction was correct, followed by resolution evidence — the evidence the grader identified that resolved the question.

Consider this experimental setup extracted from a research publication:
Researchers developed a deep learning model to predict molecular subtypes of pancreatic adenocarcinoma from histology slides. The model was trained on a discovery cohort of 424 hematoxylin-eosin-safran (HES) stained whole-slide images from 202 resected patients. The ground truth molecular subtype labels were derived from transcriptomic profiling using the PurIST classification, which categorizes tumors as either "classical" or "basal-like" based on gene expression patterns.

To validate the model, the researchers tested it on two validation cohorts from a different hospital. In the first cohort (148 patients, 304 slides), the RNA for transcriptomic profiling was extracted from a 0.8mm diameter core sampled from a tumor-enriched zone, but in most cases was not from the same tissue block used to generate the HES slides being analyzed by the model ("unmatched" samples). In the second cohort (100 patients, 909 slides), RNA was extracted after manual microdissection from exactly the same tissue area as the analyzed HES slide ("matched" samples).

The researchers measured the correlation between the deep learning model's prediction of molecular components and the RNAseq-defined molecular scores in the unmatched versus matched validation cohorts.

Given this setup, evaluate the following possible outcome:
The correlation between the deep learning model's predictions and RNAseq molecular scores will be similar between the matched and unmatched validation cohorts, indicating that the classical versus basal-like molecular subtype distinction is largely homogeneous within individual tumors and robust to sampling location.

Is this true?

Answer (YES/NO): NO